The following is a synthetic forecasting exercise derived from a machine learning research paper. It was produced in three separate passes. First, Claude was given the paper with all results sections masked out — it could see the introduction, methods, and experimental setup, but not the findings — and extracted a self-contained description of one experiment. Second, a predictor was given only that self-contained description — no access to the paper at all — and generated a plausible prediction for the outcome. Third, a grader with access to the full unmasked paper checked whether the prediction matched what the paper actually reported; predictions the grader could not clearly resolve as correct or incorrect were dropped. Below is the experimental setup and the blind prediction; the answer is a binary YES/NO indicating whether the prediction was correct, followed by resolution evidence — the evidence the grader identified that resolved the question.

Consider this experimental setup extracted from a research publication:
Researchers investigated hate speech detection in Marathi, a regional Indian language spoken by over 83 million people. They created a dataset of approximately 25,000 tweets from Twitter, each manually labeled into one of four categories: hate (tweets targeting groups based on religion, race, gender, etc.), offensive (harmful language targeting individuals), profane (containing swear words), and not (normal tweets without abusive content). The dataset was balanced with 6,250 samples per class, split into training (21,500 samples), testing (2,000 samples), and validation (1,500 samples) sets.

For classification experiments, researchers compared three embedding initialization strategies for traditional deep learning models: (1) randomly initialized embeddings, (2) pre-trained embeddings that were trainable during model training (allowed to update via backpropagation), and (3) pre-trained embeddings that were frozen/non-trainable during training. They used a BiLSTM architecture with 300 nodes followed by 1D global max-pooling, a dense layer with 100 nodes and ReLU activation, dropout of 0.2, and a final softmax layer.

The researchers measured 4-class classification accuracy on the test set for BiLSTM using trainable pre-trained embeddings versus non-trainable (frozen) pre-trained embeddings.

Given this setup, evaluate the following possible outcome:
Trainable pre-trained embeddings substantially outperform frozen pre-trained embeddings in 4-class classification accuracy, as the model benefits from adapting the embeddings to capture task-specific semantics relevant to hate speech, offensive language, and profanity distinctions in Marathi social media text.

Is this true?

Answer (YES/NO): NO